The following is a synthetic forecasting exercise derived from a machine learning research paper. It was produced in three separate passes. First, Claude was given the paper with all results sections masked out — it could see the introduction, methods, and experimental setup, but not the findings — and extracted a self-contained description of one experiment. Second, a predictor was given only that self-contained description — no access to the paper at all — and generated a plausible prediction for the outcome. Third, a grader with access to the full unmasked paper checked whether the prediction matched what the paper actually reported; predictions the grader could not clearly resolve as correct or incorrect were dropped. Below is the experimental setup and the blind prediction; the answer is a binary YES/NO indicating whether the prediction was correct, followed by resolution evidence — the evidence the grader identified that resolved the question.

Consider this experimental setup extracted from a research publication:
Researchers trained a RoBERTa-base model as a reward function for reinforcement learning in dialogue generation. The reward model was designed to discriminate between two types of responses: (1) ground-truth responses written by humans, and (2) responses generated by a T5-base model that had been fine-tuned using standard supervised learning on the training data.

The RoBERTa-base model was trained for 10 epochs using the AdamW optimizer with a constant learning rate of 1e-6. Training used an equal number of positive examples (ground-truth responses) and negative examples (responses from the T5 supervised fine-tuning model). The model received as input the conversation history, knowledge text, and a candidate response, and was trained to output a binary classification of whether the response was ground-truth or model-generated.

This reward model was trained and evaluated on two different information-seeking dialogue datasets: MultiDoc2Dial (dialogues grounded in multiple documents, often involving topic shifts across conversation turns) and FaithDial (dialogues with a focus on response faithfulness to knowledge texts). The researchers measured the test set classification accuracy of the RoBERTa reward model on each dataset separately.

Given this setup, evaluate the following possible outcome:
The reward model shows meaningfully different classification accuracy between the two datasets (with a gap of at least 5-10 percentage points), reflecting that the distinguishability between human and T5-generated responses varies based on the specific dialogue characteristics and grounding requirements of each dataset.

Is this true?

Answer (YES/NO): YES